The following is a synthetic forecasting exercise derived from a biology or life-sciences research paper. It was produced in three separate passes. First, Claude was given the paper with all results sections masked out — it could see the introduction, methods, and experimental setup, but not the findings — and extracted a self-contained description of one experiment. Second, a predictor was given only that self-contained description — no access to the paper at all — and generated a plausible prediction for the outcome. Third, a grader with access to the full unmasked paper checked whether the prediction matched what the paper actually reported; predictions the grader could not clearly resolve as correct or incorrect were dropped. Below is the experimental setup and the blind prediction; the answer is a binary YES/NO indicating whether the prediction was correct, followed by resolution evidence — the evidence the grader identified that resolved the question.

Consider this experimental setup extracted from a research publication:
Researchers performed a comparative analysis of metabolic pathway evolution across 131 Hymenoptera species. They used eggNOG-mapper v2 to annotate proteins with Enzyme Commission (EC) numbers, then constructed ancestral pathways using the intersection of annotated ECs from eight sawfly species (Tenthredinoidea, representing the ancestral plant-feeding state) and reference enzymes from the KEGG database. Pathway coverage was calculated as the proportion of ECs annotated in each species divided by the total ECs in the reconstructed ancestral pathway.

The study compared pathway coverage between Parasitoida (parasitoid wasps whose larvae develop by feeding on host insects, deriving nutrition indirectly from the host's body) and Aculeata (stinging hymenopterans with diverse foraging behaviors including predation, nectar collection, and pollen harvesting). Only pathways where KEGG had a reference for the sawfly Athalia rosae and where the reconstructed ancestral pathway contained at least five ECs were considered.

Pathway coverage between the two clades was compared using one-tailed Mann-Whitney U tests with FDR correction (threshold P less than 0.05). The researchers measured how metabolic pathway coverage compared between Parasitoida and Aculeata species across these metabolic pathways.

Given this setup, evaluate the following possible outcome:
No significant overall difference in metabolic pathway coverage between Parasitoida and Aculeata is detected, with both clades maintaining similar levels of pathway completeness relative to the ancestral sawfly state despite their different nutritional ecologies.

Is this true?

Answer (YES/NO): NO